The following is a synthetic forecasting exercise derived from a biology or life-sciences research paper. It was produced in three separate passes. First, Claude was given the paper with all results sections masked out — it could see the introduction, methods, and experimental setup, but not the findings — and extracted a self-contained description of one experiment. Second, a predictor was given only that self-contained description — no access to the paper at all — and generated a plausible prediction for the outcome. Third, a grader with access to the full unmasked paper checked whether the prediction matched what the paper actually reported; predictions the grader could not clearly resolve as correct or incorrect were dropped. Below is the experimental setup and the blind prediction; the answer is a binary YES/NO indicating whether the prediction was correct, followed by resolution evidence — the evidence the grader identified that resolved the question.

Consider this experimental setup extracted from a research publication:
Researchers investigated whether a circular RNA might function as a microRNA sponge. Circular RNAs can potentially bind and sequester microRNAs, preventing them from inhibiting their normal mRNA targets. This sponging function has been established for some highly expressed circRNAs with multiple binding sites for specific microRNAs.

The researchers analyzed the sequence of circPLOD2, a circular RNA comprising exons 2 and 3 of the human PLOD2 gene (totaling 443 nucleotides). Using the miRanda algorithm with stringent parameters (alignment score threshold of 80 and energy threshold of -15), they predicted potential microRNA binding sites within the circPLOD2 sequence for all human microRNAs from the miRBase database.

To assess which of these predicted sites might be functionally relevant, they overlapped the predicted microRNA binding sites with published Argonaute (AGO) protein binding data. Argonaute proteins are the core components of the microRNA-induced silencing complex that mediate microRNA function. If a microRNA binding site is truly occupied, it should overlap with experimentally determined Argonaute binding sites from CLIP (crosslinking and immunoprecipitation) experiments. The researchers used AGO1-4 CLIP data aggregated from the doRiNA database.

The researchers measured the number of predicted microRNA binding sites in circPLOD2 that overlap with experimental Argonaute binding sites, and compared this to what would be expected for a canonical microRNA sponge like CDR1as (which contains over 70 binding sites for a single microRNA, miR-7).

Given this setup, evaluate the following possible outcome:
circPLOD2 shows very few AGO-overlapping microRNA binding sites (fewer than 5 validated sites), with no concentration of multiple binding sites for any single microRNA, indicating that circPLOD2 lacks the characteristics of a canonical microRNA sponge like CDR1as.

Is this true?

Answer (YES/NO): YES